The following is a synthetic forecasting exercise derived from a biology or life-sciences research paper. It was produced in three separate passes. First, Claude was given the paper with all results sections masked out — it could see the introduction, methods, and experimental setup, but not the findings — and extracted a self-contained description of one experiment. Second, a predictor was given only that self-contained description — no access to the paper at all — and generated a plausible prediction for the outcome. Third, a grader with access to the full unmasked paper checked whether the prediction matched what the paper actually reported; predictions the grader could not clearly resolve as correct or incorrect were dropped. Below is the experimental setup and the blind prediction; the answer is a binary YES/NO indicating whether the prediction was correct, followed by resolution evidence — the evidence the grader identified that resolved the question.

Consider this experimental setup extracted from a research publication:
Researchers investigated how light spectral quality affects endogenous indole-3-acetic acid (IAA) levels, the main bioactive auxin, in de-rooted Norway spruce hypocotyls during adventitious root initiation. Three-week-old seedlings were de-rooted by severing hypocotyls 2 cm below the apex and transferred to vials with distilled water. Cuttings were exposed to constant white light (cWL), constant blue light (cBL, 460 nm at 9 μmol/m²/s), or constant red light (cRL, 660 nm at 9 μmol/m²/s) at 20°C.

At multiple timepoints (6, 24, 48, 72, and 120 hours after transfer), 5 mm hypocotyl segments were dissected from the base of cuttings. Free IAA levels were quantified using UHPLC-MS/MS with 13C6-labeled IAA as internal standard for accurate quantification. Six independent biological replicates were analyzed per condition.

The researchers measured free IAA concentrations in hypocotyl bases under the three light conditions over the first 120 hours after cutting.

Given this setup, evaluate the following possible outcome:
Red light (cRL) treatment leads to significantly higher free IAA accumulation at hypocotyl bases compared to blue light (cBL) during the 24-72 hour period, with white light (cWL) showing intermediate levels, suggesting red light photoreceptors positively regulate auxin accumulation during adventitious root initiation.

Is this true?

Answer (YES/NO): NO